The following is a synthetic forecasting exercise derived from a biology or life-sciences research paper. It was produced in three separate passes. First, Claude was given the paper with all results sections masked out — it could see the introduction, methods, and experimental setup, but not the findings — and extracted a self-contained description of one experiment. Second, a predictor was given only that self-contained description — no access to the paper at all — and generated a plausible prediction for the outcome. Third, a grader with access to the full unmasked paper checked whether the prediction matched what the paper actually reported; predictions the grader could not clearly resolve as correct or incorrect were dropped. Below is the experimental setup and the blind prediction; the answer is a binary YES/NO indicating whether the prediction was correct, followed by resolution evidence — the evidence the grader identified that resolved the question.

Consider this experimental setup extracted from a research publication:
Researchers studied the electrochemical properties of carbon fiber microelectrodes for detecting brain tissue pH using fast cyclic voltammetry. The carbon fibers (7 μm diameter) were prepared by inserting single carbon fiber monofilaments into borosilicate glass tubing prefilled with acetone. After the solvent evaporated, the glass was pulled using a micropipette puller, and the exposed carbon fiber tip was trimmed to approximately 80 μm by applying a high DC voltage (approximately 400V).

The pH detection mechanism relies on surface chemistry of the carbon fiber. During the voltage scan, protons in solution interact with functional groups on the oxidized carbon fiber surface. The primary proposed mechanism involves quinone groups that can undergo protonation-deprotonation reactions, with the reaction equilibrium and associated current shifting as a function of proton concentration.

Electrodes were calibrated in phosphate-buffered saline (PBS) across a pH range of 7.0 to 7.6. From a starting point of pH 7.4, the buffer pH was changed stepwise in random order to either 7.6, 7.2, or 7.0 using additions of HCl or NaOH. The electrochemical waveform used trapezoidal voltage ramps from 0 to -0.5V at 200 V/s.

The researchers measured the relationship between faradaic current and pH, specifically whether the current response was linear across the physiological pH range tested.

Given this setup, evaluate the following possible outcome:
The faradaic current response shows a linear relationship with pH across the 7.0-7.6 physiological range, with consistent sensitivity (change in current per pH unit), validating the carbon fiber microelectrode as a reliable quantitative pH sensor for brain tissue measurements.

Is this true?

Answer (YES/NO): YES